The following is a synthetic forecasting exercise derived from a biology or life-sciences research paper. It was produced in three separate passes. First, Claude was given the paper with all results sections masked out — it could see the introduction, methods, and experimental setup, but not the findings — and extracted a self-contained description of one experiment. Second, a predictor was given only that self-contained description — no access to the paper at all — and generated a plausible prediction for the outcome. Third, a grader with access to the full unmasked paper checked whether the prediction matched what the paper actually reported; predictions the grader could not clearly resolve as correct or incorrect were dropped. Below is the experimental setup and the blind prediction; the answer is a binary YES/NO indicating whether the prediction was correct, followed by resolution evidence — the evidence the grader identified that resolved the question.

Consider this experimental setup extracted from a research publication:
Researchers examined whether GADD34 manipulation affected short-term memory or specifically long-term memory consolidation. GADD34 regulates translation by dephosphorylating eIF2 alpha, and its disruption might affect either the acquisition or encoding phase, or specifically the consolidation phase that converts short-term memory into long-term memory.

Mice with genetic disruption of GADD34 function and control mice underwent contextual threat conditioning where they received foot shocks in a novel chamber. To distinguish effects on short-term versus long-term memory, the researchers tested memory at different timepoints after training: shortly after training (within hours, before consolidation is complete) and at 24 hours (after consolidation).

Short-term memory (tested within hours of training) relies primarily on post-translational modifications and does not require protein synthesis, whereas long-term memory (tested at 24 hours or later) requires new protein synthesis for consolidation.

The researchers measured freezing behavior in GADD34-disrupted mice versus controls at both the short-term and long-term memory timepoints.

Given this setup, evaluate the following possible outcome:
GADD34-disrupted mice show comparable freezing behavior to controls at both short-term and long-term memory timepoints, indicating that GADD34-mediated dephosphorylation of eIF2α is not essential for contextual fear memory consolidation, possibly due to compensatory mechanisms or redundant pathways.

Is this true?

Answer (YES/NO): NO